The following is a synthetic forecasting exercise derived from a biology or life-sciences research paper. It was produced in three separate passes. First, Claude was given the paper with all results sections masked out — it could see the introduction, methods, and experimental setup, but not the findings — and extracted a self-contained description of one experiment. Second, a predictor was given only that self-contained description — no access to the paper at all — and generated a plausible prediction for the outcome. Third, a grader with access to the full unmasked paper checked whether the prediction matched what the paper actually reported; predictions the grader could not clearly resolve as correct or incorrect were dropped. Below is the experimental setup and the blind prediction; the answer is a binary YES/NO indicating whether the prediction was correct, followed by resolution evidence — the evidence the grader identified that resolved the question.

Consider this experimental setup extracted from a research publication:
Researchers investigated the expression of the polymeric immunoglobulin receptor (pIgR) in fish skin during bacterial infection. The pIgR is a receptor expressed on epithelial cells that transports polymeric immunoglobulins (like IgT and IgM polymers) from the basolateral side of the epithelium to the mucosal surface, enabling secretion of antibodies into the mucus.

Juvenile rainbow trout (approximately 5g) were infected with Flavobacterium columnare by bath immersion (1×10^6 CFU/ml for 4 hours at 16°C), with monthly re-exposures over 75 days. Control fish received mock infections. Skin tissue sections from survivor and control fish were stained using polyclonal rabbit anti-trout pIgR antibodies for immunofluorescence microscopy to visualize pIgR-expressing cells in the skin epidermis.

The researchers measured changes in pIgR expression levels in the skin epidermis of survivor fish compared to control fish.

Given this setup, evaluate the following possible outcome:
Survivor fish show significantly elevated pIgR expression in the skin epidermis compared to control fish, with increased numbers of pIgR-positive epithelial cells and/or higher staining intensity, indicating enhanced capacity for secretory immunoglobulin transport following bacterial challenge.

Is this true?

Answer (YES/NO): YES